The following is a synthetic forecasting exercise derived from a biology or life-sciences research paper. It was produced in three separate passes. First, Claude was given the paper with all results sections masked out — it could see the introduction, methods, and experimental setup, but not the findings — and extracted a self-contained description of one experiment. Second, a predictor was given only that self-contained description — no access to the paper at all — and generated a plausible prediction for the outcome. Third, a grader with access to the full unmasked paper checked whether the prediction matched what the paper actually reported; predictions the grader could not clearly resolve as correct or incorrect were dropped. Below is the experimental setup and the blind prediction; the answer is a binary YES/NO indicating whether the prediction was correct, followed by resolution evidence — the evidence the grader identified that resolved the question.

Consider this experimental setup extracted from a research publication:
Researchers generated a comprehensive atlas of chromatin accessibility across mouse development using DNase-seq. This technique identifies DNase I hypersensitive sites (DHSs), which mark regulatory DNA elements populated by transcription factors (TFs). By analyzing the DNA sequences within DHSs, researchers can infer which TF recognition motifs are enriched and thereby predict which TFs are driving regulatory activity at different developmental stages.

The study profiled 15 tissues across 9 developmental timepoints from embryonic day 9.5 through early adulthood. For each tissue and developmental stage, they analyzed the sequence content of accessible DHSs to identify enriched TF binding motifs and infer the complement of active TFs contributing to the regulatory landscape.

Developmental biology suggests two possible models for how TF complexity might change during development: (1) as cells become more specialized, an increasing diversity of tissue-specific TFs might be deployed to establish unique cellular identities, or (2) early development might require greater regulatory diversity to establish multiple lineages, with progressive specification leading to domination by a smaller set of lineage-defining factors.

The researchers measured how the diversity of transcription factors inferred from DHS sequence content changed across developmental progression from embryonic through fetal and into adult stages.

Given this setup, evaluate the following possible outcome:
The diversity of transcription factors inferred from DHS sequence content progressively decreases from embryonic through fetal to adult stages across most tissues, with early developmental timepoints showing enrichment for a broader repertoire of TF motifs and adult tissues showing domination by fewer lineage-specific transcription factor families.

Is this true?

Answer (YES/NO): YES